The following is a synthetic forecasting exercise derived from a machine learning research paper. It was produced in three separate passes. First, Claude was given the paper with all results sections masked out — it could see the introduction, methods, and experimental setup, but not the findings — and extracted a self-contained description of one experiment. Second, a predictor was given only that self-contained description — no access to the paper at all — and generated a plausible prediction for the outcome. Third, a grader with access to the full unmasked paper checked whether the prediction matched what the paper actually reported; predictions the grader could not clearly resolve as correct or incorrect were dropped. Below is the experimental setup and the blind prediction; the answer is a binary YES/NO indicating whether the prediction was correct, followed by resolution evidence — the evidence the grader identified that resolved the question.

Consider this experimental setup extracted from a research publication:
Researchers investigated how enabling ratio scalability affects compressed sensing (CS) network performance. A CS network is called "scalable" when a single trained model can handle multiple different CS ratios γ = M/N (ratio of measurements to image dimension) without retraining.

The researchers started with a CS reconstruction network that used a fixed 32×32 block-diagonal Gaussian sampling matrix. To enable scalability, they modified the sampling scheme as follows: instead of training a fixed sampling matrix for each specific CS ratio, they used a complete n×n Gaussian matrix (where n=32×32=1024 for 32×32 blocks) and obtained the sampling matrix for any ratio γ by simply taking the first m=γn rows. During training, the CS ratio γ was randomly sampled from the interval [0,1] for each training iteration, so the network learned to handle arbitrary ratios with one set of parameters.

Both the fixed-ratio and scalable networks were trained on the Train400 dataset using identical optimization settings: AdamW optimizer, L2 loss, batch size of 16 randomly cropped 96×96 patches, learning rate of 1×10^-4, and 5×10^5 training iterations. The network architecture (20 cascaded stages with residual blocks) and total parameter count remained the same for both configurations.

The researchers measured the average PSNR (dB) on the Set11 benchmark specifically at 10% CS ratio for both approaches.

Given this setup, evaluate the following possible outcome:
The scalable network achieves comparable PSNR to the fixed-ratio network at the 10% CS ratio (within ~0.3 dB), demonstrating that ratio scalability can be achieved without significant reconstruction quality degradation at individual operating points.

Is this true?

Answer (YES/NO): YES